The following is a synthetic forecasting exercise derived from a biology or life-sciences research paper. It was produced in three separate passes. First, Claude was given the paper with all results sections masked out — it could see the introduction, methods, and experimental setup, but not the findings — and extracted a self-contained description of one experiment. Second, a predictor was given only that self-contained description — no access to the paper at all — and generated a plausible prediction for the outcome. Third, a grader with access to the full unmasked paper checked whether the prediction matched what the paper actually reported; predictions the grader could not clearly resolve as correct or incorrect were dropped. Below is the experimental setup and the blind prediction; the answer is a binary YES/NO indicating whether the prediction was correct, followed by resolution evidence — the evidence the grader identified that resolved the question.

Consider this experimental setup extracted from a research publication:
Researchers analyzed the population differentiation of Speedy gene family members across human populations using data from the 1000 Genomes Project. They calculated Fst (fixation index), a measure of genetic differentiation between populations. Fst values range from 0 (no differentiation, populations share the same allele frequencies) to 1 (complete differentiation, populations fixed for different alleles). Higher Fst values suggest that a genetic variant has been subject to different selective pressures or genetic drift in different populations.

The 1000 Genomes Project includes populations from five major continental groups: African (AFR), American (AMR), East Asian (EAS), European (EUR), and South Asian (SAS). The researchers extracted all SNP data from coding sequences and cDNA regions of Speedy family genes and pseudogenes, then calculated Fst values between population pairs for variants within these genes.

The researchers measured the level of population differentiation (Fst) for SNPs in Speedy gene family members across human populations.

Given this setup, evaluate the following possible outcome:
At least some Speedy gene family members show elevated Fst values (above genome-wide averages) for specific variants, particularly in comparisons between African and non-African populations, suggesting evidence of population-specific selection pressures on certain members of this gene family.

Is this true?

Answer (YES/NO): YES